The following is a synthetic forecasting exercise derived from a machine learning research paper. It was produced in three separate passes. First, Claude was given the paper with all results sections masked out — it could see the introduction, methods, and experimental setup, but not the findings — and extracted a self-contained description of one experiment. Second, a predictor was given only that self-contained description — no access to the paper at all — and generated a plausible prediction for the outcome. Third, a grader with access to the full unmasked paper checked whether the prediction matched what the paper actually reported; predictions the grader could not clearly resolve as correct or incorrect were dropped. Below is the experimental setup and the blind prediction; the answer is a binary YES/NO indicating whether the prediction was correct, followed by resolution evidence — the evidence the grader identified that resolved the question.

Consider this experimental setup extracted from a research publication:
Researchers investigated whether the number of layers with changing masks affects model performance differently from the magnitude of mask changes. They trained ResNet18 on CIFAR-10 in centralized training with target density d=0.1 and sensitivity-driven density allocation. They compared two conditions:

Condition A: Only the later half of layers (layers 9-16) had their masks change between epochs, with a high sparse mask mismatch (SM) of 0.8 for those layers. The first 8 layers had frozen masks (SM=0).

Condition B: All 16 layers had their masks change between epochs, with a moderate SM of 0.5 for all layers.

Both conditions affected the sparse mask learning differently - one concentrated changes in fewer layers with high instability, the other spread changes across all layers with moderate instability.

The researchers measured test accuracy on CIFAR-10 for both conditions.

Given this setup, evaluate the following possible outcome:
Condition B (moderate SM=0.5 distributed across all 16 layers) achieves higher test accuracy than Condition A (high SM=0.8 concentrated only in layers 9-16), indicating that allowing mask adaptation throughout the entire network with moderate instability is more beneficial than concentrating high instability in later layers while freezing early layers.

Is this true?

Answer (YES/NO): NO